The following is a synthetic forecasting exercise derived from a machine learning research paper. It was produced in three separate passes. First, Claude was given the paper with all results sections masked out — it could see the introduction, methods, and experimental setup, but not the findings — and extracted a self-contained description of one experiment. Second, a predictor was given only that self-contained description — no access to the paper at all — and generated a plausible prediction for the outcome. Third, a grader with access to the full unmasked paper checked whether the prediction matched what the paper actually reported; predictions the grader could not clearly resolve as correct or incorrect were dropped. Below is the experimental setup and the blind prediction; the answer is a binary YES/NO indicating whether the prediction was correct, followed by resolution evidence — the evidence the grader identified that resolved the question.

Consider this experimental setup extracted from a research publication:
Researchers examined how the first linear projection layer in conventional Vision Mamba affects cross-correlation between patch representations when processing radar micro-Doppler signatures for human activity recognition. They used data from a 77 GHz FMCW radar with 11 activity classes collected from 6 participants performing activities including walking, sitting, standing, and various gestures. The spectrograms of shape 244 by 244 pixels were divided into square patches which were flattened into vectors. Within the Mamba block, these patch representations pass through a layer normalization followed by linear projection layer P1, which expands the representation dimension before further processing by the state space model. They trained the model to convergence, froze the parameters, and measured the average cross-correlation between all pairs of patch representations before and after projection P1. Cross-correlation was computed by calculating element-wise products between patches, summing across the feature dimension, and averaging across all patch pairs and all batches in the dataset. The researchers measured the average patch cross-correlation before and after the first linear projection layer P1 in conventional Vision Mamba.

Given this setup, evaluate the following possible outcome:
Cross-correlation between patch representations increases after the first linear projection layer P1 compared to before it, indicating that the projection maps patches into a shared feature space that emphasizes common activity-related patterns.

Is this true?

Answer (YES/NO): YES